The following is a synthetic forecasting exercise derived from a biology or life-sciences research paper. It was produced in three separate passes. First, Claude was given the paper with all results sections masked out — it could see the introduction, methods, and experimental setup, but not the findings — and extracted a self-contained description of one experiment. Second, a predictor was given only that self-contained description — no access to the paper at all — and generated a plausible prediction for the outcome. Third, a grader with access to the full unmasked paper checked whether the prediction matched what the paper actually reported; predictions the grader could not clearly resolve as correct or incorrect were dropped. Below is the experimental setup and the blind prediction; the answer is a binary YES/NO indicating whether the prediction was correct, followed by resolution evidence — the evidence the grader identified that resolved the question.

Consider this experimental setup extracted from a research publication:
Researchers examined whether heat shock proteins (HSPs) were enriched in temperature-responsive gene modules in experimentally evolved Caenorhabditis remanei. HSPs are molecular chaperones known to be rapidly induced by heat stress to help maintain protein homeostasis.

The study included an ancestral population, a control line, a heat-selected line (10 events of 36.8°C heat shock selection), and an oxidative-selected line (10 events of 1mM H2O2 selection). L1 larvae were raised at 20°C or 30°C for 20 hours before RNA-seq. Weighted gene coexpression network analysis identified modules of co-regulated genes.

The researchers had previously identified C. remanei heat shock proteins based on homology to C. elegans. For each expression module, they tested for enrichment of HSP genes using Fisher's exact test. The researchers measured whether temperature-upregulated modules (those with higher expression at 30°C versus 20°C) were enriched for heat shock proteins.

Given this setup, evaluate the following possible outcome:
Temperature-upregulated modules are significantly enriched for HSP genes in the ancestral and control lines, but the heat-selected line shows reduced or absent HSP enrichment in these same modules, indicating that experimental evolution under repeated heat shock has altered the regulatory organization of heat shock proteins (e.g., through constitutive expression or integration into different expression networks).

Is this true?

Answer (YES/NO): NO